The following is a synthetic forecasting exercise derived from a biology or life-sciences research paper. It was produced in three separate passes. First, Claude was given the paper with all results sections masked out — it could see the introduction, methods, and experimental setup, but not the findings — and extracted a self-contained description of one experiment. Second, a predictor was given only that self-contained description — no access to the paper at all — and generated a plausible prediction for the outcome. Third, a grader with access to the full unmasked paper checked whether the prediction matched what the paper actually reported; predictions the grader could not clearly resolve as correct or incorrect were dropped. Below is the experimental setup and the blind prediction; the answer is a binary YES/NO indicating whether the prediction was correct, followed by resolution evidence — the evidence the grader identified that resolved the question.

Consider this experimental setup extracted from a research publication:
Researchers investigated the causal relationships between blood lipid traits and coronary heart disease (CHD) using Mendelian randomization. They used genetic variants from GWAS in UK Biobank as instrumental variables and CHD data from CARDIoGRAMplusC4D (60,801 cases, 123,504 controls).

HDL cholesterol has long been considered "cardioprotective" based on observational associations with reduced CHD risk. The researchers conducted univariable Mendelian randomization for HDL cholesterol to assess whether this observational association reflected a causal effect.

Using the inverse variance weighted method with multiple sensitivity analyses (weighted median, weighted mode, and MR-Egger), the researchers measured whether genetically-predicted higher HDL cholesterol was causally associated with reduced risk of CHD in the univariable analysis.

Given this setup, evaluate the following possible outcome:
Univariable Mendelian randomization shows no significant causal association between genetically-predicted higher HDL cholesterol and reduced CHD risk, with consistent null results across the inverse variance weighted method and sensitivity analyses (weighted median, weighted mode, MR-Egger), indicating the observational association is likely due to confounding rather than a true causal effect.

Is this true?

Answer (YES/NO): NO